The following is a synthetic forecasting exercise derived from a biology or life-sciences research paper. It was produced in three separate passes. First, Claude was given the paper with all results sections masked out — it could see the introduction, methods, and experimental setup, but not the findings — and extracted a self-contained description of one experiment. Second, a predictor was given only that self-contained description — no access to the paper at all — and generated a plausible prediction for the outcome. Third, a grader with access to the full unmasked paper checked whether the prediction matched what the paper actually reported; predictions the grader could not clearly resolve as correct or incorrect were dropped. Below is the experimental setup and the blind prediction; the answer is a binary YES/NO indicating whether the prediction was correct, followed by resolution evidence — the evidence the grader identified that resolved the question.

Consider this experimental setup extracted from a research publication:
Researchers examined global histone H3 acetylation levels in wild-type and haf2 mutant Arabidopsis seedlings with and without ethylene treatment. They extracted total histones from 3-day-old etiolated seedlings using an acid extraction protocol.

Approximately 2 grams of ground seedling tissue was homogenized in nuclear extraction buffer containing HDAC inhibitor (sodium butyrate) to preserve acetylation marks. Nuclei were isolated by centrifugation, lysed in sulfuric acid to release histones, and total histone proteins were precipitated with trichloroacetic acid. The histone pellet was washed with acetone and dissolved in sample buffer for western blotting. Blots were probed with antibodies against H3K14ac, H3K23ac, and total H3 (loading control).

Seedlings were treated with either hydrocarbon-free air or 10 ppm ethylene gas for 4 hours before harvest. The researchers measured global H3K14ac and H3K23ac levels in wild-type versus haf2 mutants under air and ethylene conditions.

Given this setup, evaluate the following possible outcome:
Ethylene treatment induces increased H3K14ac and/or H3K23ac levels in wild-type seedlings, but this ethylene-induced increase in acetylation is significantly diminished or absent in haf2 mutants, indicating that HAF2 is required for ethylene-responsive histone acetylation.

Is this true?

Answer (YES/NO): YES